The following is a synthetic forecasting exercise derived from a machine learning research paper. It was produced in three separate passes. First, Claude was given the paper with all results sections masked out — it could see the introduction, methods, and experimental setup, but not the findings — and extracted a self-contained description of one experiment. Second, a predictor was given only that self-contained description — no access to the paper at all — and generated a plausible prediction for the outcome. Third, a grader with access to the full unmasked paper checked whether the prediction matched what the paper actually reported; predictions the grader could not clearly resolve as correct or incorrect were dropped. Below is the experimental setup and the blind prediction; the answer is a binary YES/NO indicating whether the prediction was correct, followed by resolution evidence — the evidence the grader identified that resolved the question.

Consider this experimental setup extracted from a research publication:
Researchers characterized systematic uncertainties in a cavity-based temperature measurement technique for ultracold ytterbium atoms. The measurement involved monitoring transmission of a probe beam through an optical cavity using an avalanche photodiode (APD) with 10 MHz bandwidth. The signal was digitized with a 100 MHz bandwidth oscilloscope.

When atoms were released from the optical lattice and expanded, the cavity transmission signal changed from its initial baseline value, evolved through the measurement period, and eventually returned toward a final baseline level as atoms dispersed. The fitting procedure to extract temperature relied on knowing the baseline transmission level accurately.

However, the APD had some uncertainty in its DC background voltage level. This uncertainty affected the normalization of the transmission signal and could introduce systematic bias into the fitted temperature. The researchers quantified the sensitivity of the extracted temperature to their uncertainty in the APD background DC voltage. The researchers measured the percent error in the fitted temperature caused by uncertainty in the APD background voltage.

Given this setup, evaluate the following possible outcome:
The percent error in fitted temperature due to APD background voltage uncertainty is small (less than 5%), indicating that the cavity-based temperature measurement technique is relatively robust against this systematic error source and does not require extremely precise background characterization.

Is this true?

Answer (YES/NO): YES